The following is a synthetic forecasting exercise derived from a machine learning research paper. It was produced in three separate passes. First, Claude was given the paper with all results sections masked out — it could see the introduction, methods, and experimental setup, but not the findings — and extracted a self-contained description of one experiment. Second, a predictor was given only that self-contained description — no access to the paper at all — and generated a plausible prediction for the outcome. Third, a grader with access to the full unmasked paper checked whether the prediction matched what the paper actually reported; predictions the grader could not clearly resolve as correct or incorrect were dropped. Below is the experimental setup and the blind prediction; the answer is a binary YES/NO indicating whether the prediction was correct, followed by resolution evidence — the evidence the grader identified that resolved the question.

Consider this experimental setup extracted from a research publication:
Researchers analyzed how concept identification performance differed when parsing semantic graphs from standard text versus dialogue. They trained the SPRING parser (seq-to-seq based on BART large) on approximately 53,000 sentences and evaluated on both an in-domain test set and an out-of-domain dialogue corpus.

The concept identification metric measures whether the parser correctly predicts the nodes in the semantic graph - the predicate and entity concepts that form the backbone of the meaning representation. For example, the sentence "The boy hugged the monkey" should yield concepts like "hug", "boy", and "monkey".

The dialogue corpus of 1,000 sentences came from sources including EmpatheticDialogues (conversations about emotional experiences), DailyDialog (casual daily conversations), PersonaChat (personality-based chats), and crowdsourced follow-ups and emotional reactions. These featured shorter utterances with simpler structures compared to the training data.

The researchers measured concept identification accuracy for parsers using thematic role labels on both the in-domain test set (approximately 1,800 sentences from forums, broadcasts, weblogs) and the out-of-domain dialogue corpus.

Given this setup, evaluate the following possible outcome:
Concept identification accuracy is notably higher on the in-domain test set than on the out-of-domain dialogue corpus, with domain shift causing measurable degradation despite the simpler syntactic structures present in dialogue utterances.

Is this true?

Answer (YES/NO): YES